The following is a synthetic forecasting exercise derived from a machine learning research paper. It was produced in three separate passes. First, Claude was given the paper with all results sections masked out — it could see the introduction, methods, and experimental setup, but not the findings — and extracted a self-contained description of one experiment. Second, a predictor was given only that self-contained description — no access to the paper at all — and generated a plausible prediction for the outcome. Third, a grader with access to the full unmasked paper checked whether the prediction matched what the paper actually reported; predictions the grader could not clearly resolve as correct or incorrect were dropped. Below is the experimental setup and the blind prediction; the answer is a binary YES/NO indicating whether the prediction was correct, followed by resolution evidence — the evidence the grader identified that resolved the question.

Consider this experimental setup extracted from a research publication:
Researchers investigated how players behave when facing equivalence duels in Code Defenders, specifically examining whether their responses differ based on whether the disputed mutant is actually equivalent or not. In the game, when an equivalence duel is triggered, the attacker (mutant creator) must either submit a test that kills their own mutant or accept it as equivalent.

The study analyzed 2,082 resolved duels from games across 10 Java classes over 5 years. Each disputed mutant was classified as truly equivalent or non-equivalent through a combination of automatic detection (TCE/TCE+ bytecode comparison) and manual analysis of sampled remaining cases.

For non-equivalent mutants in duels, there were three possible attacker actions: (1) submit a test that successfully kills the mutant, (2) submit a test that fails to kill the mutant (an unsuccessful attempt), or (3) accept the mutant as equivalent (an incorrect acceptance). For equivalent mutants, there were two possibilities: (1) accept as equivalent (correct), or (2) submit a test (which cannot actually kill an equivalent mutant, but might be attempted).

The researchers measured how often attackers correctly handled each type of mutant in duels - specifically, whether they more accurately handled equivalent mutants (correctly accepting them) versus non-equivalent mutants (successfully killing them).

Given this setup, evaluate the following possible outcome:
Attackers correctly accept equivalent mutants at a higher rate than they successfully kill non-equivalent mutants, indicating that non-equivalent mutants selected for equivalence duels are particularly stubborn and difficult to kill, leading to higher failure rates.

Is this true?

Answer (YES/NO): NO